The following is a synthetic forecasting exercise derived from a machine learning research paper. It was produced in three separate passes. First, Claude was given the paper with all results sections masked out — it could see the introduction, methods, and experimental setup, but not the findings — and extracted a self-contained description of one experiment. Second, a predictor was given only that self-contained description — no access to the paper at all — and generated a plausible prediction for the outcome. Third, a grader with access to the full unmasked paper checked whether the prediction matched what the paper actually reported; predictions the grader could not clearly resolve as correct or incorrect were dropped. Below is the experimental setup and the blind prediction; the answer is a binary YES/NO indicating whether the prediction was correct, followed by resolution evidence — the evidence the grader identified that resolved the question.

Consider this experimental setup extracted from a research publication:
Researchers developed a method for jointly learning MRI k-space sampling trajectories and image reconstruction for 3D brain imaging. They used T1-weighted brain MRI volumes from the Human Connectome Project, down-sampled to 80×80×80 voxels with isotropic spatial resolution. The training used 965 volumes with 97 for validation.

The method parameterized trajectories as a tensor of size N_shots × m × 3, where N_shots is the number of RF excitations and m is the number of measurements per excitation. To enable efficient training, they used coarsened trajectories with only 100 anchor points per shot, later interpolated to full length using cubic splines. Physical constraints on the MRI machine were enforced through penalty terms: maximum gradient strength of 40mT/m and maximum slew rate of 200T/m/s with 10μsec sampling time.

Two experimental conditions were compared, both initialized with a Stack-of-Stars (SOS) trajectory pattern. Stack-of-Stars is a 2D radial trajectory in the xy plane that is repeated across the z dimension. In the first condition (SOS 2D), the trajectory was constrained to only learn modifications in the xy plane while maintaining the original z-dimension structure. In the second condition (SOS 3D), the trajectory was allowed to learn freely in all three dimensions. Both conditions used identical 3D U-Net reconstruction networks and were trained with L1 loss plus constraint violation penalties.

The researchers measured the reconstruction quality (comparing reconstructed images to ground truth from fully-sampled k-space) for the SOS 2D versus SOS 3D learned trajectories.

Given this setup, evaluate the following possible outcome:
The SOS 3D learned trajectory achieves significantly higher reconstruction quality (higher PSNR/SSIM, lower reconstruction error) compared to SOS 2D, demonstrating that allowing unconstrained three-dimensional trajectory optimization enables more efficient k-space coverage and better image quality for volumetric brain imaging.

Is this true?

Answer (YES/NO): YES